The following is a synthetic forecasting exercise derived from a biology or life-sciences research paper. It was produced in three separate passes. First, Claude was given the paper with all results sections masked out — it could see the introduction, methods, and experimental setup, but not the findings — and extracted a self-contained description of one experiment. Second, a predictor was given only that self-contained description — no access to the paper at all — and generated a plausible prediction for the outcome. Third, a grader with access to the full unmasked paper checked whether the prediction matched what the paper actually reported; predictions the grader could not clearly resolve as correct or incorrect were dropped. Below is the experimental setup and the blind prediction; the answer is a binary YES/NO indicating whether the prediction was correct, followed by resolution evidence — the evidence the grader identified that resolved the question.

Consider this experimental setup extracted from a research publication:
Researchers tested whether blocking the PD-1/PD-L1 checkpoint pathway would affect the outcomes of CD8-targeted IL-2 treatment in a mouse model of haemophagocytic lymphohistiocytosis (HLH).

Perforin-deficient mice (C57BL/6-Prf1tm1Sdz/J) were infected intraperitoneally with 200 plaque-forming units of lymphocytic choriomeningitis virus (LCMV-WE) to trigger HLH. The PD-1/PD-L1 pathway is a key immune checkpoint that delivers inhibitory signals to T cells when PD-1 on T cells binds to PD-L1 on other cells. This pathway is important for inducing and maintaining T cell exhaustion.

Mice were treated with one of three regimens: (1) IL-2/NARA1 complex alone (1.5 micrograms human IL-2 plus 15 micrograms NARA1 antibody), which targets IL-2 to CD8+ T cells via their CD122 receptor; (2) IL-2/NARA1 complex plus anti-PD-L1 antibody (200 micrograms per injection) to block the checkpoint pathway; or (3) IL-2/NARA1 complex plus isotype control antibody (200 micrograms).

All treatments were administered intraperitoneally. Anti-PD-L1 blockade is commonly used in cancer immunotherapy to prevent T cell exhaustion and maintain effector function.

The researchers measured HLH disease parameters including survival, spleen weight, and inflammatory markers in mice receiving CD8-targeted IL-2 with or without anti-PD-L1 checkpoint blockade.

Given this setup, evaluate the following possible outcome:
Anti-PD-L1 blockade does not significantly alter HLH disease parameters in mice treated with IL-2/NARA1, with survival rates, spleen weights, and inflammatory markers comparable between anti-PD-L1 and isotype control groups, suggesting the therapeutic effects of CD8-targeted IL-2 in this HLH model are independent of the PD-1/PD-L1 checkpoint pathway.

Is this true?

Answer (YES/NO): NO